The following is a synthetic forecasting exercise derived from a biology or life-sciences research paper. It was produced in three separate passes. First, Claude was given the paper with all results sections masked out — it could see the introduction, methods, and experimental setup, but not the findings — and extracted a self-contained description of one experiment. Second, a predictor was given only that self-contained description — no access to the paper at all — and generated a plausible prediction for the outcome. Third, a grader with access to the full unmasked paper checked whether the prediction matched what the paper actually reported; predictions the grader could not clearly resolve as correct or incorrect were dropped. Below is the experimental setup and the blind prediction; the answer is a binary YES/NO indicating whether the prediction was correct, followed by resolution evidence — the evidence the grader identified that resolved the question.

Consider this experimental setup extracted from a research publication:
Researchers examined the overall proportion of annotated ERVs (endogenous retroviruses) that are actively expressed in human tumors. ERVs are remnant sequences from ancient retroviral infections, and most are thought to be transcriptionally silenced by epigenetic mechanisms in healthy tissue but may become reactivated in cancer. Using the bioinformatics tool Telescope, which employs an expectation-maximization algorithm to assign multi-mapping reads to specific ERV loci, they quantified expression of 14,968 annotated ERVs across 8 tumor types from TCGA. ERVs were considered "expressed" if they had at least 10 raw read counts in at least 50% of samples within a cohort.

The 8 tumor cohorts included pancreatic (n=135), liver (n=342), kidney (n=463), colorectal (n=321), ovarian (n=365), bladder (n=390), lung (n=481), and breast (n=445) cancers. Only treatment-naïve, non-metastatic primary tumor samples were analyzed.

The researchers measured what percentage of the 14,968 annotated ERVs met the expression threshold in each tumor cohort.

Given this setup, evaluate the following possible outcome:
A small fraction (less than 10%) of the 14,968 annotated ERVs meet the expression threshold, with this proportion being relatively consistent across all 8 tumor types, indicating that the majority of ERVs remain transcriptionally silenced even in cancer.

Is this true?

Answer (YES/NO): NO